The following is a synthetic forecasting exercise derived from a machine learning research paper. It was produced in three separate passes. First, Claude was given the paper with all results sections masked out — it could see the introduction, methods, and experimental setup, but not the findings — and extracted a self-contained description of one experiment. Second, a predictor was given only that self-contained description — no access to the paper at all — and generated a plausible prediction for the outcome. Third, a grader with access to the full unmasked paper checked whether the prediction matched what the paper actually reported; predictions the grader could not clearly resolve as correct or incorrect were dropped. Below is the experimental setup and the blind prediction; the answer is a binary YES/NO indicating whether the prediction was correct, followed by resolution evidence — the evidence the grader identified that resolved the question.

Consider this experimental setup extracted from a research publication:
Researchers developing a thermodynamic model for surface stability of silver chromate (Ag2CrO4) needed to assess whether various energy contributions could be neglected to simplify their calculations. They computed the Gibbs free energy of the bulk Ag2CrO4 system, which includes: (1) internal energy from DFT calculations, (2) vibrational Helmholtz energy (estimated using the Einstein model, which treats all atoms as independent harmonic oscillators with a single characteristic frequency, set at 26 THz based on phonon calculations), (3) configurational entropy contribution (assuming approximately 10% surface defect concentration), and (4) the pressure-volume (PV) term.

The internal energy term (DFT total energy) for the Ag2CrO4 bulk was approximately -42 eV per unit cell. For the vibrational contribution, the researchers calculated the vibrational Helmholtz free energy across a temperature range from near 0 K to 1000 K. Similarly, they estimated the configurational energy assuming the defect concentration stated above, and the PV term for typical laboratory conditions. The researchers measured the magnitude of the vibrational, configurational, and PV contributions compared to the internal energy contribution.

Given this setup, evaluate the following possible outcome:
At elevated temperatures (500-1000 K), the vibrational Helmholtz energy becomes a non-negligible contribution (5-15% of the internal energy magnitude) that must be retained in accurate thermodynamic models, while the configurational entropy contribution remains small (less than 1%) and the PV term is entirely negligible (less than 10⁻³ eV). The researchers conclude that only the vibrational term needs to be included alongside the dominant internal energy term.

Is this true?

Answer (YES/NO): NO